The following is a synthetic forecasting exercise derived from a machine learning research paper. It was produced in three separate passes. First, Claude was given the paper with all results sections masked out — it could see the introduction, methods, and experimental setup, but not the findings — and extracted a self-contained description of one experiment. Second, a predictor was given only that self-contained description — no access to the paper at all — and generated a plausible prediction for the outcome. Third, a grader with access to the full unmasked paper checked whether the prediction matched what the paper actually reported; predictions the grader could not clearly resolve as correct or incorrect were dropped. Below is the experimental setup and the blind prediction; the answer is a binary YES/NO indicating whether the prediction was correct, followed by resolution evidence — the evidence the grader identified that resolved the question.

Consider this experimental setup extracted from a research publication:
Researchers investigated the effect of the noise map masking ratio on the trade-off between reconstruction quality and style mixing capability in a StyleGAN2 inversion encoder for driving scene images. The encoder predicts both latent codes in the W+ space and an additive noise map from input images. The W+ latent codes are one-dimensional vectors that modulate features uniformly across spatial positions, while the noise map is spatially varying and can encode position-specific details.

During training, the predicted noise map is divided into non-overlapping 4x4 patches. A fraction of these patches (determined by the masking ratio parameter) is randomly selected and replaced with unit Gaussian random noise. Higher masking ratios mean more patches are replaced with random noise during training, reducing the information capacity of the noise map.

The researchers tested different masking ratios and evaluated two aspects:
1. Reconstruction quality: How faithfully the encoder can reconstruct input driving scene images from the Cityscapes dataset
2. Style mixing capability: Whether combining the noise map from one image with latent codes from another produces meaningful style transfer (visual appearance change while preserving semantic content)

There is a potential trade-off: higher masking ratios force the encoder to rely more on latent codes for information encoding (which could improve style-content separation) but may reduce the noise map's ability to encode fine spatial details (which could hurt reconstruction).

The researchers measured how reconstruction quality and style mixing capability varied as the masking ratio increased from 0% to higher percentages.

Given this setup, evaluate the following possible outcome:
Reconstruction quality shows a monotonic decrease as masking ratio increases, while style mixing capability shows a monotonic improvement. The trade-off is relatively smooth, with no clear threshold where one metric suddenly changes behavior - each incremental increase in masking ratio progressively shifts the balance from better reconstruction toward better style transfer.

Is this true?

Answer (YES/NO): NO